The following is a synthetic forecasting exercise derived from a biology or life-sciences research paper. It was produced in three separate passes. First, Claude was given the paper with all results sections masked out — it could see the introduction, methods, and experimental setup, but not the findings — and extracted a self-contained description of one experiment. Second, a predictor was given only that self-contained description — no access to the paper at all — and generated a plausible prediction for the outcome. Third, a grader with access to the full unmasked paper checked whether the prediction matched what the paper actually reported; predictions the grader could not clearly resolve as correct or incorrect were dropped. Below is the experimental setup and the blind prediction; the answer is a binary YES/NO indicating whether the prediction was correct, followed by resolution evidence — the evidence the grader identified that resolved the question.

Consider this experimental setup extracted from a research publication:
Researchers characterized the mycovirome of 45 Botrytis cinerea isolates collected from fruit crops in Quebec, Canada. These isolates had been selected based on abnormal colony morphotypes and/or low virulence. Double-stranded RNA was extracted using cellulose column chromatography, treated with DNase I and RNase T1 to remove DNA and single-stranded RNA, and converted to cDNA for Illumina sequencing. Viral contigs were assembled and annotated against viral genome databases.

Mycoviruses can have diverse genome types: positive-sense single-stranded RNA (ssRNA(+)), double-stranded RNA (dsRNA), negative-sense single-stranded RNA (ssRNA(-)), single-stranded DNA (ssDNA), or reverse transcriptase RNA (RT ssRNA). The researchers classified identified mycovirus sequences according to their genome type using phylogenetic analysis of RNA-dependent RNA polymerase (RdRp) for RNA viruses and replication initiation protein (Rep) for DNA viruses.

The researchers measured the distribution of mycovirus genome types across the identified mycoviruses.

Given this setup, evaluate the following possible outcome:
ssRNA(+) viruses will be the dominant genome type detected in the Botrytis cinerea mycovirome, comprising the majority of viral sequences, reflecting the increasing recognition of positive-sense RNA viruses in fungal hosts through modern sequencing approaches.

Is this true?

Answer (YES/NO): YES